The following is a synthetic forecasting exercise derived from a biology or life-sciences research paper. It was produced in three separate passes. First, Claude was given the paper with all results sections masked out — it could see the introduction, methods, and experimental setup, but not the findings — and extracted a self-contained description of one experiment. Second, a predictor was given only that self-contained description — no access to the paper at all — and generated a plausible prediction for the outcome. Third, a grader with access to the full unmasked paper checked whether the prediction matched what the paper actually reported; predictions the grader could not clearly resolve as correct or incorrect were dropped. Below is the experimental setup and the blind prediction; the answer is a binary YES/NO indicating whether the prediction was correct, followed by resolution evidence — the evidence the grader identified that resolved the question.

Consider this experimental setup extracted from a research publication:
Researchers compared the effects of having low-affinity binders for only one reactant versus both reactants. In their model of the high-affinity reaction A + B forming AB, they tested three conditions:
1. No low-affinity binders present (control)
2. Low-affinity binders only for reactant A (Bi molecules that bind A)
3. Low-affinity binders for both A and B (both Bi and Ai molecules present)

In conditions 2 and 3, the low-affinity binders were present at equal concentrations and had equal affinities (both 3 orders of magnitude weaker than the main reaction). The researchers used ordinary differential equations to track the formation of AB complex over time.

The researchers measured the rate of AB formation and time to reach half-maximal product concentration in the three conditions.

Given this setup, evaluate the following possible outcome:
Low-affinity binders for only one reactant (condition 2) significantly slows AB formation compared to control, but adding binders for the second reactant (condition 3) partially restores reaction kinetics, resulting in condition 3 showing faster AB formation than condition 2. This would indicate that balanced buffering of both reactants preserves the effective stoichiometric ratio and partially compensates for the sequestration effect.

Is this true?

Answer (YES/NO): NO